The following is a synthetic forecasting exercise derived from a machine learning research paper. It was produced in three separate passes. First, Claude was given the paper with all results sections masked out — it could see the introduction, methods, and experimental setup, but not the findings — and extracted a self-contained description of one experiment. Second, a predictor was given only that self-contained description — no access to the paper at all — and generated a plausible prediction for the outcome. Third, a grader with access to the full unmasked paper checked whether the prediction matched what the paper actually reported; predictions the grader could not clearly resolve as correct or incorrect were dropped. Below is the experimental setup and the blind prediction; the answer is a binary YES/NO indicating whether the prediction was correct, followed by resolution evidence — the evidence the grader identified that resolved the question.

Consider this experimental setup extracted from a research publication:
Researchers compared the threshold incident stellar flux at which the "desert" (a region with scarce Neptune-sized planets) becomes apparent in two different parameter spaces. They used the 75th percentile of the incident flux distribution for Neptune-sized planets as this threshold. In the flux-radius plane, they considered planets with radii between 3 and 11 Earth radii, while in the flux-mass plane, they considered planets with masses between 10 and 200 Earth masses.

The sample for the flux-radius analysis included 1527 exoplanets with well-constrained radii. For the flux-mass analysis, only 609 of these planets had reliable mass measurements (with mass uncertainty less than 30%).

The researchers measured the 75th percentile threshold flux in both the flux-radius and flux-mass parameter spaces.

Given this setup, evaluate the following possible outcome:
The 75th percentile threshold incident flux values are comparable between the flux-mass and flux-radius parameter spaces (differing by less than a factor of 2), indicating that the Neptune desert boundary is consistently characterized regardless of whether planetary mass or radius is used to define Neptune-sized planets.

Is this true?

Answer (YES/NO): NO